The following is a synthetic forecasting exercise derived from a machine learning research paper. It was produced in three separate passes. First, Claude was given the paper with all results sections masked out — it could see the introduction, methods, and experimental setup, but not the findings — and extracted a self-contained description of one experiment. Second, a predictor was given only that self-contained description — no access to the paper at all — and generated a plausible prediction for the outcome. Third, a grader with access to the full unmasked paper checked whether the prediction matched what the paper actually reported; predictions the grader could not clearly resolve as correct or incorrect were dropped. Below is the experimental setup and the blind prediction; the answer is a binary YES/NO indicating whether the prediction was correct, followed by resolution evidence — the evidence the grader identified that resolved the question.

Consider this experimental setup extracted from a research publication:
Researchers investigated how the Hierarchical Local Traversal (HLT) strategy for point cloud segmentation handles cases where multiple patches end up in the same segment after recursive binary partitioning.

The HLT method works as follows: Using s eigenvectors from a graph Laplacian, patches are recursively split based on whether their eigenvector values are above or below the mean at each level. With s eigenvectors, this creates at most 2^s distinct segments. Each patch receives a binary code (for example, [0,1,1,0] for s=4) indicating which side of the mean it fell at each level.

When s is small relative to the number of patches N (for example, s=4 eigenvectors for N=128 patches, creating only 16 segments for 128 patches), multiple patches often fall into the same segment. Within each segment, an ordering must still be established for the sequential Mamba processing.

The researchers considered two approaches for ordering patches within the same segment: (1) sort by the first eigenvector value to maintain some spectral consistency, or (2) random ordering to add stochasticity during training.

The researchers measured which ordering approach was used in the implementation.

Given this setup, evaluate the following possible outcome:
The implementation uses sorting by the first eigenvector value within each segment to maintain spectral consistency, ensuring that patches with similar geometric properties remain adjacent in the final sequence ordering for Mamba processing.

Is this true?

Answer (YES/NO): NO